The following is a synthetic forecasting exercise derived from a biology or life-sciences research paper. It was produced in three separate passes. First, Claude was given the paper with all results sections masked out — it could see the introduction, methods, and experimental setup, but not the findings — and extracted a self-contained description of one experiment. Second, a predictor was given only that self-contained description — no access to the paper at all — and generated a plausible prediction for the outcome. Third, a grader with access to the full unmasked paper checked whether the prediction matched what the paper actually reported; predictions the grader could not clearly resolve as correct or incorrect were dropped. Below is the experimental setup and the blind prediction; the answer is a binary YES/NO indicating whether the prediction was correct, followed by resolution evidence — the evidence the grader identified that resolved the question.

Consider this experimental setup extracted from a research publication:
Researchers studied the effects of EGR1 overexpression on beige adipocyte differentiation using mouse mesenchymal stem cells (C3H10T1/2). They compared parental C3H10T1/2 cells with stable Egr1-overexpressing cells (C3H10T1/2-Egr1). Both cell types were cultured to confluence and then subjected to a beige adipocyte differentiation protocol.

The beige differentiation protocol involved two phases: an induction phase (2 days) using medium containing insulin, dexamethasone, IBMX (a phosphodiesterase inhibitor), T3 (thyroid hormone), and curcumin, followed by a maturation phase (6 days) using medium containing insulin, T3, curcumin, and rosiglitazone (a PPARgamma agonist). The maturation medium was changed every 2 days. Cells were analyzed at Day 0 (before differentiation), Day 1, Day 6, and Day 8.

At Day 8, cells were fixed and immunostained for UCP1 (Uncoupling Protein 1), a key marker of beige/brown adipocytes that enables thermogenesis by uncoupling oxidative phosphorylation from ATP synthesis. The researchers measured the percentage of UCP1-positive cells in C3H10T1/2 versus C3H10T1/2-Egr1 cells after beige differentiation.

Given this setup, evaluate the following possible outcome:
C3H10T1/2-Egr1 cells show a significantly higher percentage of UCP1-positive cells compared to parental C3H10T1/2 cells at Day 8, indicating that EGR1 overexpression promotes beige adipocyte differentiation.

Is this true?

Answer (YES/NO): NO